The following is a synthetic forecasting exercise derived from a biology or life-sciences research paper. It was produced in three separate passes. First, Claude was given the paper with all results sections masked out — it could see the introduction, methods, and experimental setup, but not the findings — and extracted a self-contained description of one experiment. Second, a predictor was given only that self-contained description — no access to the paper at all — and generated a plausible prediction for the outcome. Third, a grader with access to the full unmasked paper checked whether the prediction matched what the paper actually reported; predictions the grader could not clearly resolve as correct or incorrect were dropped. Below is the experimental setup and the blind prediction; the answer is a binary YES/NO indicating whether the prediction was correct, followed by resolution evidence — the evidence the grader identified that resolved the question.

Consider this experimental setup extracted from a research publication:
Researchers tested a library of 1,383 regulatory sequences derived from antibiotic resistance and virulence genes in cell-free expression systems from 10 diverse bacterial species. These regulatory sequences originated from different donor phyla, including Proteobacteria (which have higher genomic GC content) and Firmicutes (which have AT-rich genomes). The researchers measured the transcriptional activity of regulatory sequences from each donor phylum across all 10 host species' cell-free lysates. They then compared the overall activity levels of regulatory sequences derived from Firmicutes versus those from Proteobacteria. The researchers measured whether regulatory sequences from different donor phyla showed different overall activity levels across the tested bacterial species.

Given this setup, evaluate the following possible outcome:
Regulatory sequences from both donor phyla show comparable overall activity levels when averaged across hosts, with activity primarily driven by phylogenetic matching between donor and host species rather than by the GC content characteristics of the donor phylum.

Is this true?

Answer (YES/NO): NO